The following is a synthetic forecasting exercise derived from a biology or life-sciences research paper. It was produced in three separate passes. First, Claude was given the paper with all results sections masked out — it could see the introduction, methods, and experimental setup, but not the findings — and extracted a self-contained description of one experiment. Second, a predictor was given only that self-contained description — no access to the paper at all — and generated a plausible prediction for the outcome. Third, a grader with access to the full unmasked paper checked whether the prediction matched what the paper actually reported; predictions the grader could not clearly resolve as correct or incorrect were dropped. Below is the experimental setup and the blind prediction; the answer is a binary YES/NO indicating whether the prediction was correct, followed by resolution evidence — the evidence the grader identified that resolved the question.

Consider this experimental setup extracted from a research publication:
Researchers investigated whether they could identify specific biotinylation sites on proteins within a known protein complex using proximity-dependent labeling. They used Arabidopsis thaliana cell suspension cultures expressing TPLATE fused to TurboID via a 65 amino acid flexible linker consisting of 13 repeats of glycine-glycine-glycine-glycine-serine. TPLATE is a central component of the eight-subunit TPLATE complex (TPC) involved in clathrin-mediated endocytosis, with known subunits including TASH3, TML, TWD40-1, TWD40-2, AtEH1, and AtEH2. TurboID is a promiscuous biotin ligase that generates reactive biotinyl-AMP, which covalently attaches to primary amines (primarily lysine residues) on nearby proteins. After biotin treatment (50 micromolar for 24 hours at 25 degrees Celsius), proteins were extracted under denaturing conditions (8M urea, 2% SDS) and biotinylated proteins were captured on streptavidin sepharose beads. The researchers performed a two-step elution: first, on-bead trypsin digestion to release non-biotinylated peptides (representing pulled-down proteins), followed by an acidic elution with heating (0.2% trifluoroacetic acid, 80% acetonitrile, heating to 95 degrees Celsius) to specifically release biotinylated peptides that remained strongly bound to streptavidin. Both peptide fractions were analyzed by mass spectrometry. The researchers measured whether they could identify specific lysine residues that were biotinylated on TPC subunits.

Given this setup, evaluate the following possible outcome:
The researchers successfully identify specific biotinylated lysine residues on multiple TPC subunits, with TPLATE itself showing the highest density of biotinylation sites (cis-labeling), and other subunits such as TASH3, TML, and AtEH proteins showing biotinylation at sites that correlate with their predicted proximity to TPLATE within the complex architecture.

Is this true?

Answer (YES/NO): NO